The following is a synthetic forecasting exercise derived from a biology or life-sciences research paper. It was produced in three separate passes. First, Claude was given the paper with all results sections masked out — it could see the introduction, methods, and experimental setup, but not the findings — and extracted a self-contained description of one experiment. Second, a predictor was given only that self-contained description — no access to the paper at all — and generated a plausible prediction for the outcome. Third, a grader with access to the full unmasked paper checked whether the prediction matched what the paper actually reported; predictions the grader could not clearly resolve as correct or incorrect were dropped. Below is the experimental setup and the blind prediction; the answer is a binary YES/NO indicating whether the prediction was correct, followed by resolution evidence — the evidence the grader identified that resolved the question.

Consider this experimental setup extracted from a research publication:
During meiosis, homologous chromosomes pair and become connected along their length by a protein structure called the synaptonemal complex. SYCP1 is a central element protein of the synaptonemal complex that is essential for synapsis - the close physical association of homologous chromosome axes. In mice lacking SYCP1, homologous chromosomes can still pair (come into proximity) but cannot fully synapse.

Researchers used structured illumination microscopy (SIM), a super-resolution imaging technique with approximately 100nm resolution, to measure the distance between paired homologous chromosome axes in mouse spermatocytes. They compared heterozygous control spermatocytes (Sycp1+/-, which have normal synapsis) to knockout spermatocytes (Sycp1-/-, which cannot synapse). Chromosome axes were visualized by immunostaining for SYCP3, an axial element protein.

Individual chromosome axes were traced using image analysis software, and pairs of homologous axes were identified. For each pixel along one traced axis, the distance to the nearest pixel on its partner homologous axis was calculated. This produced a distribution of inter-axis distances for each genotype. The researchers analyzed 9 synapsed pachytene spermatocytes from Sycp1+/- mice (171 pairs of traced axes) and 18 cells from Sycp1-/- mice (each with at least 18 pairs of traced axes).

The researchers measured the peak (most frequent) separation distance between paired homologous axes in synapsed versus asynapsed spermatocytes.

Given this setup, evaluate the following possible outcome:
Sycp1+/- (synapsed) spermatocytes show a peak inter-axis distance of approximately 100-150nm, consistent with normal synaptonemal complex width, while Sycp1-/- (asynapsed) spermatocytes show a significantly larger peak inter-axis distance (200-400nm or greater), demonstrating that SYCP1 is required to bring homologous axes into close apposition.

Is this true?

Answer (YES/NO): NO